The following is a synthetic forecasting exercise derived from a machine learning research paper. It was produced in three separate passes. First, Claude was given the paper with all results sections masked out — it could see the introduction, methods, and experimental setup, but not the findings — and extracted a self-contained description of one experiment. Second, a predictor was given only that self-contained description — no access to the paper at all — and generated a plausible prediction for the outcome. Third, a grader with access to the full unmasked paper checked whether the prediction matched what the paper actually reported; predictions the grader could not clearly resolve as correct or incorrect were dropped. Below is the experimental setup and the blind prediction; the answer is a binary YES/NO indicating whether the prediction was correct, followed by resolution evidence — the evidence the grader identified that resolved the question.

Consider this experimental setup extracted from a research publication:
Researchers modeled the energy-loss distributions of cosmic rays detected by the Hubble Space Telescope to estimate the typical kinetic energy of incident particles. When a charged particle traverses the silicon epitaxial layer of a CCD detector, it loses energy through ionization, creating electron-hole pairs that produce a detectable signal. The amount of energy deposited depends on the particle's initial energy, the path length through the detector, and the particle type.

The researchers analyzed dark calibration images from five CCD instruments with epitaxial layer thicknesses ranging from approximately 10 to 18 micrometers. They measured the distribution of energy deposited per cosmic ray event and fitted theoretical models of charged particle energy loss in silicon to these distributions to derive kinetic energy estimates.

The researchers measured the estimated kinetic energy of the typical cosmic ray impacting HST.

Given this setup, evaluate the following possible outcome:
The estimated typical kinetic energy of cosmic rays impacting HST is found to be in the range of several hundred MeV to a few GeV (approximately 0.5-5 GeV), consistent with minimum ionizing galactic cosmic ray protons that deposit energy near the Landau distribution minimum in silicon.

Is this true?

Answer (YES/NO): NO